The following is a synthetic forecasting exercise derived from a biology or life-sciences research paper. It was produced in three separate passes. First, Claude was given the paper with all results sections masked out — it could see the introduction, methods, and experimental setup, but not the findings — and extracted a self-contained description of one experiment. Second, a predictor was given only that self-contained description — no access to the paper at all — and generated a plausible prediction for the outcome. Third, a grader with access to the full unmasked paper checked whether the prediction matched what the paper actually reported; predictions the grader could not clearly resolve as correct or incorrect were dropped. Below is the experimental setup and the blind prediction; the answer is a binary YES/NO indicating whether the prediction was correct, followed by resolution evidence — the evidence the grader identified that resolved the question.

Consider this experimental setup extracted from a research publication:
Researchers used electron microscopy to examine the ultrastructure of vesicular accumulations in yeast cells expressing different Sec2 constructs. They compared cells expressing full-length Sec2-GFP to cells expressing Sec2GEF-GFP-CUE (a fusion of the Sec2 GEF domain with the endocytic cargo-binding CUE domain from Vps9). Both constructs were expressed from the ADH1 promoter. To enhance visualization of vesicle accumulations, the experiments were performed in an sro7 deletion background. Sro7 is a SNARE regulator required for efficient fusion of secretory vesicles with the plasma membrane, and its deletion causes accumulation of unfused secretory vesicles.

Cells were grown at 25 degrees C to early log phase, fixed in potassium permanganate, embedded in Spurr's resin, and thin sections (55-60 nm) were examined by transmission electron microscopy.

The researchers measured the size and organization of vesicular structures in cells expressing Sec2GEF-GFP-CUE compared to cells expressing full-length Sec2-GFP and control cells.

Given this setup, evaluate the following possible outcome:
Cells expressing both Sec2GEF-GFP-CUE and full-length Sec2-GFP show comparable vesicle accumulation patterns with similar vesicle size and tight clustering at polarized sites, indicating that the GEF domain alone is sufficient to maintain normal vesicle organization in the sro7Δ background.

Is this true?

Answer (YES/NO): NO